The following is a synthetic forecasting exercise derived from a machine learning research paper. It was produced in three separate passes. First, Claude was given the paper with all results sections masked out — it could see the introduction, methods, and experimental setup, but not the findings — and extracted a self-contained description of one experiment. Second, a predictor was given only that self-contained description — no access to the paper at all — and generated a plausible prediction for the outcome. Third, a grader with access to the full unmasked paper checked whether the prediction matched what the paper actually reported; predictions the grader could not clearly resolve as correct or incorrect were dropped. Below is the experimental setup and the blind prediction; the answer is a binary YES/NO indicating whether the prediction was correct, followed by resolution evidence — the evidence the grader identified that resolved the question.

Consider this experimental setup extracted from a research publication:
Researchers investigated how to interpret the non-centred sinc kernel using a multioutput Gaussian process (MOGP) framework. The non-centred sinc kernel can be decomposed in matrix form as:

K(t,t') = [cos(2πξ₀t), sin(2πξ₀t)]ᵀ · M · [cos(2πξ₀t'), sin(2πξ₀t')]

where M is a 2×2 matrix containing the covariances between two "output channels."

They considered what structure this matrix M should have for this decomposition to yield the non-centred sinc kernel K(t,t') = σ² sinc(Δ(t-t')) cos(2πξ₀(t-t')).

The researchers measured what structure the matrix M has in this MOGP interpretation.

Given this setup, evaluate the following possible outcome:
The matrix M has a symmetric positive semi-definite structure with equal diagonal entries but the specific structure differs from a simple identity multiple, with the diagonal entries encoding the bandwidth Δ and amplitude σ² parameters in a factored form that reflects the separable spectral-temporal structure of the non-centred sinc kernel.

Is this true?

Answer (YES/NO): NO